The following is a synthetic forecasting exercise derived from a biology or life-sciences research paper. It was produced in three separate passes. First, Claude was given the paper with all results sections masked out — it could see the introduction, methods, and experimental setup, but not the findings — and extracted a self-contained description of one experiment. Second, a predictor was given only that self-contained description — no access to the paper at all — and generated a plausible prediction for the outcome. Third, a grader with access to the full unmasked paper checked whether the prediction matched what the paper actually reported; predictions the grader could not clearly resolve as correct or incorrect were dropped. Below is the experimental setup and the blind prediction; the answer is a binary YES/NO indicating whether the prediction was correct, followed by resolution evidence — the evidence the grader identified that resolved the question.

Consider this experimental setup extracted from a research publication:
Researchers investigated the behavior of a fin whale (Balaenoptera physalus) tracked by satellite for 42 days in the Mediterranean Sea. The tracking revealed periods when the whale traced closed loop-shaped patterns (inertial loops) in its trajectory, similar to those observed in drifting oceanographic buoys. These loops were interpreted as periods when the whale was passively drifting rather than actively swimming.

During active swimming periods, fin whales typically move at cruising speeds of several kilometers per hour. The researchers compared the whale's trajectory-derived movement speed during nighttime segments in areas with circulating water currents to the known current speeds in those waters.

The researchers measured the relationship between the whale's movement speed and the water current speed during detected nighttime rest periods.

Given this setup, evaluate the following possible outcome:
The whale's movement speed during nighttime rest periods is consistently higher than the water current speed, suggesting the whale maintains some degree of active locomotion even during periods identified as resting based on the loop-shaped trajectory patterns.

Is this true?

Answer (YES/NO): NO